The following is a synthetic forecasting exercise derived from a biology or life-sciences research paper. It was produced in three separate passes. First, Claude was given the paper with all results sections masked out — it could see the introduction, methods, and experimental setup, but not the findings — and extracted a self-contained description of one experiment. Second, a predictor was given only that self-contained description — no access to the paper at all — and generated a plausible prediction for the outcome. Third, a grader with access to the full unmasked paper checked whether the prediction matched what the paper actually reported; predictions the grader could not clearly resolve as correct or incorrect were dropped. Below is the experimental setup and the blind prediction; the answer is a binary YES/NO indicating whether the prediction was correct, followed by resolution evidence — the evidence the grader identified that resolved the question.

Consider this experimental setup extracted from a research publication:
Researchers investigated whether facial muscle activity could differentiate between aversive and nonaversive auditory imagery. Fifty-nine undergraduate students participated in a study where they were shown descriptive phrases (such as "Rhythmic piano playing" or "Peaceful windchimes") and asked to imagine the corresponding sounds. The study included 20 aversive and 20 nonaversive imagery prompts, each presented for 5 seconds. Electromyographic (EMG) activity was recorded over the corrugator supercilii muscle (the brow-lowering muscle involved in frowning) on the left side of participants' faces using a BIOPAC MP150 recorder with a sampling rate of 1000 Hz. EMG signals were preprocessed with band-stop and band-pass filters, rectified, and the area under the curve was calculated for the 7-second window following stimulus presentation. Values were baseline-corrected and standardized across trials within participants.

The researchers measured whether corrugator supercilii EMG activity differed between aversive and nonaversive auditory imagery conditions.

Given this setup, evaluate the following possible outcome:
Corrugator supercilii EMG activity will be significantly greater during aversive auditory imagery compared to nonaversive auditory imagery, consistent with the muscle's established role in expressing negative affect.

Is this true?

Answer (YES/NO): YES